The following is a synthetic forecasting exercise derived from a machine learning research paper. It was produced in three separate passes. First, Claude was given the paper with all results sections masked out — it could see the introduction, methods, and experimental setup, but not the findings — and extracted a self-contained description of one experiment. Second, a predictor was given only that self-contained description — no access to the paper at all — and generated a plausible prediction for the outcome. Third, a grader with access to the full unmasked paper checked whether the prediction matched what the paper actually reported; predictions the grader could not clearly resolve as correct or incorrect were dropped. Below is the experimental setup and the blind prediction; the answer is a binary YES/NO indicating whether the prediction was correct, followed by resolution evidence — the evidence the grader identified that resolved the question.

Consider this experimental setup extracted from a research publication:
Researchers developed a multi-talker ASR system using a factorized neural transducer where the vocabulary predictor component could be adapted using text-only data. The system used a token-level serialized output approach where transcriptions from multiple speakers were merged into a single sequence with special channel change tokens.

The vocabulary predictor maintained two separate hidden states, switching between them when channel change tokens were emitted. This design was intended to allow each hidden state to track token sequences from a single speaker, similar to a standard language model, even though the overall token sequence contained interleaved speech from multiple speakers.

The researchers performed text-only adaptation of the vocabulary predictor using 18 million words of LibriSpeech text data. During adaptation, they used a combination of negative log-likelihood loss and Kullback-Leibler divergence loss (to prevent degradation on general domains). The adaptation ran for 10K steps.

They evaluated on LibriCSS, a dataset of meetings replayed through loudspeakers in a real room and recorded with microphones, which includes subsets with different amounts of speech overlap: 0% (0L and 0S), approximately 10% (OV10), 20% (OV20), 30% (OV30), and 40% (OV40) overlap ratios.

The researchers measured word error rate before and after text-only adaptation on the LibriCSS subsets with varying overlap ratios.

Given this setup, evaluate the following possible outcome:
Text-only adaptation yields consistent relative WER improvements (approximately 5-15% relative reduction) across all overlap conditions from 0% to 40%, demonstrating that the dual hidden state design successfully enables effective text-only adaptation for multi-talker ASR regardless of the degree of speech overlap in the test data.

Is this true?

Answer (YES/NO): NO